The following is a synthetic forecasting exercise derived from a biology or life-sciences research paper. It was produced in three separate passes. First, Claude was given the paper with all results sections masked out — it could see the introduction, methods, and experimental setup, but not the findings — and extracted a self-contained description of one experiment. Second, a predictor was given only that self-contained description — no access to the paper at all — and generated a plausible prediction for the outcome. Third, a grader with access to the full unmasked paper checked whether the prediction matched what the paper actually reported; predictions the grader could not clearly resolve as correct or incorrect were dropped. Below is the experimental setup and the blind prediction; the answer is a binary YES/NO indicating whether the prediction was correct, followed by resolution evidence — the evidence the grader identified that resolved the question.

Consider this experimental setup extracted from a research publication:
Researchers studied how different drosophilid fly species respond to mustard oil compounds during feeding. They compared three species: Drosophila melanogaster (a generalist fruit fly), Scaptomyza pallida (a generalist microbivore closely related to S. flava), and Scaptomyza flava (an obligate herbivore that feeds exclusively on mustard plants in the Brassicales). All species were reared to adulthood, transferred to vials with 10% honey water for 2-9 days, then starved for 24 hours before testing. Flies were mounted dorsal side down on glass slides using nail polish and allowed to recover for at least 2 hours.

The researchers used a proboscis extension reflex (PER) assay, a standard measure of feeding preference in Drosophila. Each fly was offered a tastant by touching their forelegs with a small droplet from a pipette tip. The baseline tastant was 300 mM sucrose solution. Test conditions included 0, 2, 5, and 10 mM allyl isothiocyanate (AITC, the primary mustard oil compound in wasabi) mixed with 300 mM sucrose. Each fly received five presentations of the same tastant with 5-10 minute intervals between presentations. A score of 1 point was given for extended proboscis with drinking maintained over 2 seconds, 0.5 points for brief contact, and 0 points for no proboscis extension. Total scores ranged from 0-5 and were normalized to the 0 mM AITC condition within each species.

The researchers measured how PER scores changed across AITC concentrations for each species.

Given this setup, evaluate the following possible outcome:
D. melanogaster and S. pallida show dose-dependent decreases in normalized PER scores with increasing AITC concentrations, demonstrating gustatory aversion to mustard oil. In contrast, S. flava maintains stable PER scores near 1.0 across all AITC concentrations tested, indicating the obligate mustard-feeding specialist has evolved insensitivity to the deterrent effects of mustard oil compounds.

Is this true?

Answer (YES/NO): NO